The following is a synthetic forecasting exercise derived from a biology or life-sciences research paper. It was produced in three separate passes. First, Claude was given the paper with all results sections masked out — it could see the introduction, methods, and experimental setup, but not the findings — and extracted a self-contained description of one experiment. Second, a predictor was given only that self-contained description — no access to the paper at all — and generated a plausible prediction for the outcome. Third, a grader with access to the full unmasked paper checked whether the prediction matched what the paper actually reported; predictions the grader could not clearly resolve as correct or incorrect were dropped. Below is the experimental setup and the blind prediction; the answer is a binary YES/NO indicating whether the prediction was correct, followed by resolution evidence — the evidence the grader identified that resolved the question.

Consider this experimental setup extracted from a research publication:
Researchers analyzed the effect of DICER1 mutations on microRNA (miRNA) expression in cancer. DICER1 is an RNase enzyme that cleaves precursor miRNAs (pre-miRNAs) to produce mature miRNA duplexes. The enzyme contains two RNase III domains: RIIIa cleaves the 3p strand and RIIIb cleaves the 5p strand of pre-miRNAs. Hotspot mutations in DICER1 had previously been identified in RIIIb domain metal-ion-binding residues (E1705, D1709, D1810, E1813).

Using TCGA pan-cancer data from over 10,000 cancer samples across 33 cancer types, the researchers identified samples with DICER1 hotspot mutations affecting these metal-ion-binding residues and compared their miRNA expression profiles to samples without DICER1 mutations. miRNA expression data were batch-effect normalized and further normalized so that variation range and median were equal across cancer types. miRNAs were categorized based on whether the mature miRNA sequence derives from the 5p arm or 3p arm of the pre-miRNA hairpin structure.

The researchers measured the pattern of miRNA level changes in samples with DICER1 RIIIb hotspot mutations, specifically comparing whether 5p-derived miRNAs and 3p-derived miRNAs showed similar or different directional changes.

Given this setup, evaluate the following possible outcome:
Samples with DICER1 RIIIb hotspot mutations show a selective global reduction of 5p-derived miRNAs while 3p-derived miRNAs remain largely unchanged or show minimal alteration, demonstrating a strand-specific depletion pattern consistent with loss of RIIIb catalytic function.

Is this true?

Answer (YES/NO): NO